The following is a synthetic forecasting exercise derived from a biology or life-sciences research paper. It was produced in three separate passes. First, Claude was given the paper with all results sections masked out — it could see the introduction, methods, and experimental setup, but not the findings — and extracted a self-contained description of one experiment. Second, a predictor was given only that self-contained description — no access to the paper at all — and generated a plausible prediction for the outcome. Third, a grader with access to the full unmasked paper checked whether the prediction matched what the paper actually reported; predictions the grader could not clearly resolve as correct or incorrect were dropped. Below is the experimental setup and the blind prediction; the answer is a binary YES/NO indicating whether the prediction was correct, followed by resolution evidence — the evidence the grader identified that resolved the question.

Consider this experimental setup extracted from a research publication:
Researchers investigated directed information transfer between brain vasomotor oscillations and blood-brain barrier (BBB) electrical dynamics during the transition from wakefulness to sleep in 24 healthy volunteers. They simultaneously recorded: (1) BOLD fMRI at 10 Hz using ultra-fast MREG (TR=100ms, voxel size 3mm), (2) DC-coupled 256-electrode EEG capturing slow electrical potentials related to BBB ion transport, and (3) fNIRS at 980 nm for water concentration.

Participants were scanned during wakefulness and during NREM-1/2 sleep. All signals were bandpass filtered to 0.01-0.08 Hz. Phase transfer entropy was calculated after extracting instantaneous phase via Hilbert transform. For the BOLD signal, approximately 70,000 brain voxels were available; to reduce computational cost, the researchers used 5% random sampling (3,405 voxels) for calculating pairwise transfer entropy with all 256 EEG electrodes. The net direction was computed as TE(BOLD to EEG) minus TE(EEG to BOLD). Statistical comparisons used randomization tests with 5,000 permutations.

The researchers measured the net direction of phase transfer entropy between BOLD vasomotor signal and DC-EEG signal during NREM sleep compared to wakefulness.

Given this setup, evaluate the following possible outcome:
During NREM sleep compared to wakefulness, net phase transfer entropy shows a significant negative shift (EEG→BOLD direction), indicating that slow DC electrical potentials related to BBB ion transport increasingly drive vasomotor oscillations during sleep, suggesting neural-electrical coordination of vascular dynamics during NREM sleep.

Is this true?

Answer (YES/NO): NO